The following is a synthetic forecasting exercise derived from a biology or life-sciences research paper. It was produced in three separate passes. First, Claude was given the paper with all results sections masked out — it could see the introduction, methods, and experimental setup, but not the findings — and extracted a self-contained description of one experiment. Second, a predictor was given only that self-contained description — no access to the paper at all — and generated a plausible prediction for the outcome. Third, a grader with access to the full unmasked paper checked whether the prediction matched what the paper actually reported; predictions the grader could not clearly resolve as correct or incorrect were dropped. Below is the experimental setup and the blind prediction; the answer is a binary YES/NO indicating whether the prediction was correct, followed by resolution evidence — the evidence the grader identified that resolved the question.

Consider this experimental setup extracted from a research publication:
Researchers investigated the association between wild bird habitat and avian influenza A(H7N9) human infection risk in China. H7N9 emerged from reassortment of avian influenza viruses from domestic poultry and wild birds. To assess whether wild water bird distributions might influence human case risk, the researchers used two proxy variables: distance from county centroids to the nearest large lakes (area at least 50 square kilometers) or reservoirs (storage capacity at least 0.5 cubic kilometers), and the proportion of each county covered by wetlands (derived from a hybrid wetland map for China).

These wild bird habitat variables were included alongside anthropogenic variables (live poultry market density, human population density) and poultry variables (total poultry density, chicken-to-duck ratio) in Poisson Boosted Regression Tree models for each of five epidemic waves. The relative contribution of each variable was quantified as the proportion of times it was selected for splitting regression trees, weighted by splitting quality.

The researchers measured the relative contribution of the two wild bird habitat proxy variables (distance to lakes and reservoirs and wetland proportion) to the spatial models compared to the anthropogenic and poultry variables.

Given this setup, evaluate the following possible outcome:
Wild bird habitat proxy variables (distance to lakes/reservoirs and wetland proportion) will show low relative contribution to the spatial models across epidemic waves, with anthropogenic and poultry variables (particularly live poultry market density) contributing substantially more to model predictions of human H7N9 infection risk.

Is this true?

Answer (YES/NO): YES